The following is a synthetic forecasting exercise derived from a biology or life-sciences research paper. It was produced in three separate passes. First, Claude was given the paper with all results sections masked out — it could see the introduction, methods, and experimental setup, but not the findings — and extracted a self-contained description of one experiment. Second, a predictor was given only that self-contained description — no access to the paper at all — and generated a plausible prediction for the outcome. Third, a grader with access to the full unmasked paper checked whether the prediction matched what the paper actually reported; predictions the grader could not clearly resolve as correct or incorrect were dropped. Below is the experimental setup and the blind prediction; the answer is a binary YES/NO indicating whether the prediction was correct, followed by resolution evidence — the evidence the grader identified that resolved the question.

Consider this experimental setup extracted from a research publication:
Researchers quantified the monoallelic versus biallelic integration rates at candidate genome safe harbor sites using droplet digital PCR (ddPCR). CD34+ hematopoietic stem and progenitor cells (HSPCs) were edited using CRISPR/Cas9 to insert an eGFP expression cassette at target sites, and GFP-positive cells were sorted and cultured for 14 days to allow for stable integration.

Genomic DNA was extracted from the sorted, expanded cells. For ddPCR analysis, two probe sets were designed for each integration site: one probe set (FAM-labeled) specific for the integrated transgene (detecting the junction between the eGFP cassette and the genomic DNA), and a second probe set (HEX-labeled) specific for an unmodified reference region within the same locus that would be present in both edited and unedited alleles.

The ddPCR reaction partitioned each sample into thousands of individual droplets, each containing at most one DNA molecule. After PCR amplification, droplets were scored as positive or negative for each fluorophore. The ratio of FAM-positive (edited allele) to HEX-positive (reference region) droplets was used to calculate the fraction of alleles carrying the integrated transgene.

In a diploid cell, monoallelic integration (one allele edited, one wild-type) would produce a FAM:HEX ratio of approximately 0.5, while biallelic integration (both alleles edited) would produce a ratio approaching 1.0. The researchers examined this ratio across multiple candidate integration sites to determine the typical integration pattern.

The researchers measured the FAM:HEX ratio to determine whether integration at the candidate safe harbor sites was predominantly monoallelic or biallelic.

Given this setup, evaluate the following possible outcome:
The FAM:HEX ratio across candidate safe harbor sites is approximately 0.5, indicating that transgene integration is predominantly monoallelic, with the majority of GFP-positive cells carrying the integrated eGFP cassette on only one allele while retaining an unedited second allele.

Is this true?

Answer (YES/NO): YES